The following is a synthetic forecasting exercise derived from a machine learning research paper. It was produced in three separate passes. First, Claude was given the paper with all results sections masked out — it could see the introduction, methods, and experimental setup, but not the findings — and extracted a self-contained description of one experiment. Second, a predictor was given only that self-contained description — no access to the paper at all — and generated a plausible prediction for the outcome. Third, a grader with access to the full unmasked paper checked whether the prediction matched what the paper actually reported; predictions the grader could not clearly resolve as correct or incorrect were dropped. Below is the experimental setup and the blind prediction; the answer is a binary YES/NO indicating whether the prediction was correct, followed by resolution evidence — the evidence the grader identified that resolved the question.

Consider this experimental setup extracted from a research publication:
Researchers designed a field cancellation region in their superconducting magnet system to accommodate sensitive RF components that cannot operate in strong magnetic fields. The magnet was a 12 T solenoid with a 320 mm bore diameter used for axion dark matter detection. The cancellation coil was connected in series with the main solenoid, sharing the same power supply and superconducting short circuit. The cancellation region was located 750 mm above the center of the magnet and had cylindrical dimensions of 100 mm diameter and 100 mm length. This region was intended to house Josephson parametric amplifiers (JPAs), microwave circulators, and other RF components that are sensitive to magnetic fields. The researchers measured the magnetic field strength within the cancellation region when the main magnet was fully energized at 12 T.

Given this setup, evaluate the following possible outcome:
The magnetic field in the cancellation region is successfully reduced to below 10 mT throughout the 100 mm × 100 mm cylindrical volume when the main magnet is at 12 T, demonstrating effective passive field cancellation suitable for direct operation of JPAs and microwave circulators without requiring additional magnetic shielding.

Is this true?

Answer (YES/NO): NO